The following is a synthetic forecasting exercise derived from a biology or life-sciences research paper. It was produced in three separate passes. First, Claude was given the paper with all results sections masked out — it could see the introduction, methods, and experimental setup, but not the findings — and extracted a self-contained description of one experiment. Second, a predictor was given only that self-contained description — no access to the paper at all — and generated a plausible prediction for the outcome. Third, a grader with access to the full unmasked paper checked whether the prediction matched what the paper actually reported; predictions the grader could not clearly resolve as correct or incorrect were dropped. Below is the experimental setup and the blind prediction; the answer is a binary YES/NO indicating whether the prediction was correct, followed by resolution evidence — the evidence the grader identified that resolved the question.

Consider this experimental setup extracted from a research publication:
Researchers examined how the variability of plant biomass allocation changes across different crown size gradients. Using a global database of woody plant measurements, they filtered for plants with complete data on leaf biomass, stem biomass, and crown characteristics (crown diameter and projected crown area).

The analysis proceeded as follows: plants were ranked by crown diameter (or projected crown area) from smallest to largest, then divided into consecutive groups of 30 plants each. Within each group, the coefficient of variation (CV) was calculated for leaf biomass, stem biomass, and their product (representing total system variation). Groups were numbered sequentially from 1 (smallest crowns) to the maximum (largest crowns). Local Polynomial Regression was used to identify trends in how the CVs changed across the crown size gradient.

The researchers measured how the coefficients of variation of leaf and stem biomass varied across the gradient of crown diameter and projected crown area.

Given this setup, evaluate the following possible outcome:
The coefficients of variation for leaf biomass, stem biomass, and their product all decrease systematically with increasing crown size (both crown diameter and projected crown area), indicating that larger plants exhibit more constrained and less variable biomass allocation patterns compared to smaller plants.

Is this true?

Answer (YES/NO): NO